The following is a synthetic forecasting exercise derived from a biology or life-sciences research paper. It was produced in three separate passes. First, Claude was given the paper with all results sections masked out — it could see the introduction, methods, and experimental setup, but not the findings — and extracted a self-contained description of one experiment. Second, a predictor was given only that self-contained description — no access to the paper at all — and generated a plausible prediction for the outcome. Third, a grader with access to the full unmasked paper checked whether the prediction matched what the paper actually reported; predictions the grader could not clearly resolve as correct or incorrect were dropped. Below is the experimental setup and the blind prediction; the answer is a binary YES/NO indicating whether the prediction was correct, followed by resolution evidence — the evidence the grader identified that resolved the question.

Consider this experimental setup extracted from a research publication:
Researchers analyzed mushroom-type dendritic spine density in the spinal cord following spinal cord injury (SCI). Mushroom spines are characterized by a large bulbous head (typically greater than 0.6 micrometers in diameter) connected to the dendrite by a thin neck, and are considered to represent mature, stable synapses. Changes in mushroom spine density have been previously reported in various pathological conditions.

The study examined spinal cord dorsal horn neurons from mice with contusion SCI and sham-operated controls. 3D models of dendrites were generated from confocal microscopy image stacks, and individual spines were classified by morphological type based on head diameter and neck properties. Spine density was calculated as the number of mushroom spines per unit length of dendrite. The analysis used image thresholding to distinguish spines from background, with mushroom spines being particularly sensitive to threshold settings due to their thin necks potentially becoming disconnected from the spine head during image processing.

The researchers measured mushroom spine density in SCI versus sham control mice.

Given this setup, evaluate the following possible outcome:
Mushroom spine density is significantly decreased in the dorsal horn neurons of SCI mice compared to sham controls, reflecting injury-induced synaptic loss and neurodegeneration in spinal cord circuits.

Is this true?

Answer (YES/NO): NO